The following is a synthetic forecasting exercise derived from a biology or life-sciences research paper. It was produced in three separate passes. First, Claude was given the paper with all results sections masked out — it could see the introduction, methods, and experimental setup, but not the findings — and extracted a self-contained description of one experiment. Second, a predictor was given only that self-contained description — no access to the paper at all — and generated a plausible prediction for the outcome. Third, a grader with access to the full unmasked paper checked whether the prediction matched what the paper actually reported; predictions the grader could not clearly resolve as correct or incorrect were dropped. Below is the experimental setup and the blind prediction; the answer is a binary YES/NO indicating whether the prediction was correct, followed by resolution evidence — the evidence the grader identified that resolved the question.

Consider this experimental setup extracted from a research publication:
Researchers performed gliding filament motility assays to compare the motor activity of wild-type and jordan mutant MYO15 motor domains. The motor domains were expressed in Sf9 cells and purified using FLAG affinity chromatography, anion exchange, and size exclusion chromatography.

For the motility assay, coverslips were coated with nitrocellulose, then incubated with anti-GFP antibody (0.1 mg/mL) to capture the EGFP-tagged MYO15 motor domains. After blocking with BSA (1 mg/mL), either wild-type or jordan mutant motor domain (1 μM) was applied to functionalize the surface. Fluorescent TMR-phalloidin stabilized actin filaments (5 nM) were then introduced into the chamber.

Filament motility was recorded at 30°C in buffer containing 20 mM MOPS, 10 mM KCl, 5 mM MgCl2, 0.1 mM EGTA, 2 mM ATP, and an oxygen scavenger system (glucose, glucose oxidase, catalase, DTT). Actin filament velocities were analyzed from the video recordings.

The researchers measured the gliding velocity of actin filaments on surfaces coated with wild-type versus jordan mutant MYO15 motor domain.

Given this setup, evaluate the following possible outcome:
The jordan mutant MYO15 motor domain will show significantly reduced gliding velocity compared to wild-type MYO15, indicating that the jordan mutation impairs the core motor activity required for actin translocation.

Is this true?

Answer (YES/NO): YES